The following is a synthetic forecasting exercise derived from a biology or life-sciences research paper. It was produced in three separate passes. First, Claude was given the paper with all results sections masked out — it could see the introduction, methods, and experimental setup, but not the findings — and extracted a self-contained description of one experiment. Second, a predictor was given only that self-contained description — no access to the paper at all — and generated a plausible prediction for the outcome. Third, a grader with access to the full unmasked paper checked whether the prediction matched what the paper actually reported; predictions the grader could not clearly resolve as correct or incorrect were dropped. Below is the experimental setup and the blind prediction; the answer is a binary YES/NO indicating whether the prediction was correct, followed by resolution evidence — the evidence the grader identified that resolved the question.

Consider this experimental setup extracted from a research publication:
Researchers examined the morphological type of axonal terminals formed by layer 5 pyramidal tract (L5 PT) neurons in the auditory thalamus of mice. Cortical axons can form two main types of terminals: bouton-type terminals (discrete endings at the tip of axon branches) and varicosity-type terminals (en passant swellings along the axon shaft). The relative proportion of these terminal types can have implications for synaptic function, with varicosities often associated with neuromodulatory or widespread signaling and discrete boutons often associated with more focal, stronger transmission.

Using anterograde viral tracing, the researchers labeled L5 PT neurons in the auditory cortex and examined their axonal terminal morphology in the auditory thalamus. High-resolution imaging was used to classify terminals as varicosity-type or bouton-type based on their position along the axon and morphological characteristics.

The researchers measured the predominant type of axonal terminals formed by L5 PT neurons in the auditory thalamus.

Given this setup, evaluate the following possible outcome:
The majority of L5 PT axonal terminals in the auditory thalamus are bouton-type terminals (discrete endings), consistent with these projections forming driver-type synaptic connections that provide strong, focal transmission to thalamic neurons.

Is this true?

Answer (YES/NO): NO